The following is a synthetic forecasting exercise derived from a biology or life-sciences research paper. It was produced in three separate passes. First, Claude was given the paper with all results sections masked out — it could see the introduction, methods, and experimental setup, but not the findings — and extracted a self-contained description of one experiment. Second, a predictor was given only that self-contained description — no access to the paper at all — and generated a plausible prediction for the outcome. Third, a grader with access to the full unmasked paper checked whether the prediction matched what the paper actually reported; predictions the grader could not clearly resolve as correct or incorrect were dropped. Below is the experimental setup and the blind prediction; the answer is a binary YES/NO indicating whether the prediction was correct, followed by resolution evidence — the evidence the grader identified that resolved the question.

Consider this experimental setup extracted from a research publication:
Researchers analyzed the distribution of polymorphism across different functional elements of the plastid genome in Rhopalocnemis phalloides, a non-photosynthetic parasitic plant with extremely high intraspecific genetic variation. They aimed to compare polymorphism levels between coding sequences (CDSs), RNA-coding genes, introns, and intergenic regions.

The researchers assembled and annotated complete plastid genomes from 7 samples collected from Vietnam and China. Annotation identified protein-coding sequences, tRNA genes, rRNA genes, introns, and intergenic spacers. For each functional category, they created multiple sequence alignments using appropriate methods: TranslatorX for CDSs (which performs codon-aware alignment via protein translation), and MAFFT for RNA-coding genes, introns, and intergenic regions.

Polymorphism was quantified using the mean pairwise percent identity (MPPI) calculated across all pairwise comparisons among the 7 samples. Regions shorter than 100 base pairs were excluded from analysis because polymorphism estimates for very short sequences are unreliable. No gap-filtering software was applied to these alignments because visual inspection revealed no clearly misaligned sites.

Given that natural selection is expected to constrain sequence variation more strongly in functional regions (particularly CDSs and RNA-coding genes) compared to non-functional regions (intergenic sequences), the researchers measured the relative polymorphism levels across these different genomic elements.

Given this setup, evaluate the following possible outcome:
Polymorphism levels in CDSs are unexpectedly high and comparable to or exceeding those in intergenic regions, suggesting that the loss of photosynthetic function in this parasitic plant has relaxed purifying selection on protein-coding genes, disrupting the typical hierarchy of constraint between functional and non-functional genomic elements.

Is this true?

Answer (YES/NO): NO